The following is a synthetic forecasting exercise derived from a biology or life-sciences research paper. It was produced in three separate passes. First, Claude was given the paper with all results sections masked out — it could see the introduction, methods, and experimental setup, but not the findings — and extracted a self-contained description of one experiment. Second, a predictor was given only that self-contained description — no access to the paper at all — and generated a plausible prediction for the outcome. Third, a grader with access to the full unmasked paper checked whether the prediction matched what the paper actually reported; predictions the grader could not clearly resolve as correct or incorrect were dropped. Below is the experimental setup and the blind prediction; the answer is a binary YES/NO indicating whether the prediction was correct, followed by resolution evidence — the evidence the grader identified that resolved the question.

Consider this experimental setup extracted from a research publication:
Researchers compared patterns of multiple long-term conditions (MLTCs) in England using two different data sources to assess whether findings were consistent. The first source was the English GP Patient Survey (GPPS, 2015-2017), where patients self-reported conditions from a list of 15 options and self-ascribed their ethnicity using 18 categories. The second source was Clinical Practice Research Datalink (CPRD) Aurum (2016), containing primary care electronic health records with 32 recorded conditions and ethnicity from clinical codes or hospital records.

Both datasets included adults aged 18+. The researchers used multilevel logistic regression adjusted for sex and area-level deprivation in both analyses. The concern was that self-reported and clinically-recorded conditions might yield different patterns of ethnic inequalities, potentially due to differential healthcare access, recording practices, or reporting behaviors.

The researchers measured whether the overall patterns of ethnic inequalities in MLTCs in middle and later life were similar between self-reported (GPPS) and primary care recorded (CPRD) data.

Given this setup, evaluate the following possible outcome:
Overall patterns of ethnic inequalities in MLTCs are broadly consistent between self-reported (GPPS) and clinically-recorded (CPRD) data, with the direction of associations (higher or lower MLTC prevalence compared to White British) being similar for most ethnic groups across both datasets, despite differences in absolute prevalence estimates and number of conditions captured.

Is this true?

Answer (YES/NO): YES